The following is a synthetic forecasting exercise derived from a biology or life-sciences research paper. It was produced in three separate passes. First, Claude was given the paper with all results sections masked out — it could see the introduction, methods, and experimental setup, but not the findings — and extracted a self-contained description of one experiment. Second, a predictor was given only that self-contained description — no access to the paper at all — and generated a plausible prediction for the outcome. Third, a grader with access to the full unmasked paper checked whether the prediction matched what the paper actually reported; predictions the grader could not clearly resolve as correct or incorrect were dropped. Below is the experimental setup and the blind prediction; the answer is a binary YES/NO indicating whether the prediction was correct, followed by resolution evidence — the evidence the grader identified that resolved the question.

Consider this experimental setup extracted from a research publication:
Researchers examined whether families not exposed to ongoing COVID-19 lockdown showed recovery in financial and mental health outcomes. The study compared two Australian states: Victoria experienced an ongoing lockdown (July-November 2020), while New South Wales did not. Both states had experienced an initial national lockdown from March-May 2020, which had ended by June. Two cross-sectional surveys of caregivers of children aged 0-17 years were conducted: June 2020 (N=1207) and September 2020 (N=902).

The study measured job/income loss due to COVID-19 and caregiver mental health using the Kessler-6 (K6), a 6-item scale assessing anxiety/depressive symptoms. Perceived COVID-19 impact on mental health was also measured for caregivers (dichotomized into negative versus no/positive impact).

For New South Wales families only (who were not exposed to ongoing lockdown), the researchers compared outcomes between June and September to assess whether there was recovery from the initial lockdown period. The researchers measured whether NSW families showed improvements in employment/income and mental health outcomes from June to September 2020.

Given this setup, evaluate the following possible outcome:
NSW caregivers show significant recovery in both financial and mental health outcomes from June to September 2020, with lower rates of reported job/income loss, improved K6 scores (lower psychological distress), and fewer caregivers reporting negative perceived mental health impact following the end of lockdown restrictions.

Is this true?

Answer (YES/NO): NO